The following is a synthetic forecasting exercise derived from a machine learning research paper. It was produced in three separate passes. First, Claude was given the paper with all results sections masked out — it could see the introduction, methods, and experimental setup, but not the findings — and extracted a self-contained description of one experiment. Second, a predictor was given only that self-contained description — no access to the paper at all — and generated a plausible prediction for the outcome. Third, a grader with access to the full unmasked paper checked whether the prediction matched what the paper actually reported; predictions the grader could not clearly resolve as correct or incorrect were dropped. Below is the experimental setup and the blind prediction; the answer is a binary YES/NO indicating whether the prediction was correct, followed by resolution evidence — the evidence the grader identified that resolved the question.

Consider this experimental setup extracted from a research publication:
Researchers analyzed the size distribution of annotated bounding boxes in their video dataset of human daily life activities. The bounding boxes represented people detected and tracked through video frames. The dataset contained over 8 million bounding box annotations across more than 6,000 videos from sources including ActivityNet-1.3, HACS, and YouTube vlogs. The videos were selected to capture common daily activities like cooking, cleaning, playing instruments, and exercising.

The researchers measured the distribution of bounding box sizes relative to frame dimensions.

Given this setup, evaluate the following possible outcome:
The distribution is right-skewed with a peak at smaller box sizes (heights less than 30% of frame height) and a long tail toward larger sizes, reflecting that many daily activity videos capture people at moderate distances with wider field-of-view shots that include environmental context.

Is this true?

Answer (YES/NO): NO